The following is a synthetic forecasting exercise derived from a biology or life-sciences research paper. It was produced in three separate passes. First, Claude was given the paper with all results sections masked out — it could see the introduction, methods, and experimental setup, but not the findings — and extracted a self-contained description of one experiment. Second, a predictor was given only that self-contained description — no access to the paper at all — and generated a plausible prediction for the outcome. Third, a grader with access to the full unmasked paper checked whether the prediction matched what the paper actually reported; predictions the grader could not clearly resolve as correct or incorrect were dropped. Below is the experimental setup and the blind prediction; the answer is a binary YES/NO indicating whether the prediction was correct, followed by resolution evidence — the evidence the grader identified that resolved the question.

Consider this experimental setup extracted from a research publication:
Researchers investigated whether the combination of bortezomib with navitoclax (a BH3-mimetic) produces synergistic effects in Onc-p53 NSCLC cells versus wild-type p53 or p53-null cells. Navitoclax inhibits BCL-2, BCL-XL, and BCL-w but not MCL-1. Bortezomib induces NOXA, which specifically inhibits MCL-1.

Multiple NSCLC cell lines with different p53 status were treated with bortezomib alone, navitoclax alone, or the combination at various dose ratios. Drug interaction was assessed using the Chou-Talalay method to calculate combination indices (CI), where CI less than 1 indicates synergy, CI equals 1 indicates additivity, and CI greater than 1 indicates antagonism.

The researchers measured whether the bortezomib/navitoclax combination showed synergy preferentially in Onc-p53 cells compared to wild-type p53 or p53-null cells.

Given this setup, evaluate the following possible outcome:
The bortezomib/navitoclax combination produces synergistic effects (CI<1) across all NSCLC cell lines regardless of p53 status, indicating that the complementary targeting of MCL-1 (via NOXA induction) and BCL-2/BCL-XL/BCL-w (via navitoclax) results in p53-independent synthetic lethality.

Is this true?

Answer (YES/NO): NO